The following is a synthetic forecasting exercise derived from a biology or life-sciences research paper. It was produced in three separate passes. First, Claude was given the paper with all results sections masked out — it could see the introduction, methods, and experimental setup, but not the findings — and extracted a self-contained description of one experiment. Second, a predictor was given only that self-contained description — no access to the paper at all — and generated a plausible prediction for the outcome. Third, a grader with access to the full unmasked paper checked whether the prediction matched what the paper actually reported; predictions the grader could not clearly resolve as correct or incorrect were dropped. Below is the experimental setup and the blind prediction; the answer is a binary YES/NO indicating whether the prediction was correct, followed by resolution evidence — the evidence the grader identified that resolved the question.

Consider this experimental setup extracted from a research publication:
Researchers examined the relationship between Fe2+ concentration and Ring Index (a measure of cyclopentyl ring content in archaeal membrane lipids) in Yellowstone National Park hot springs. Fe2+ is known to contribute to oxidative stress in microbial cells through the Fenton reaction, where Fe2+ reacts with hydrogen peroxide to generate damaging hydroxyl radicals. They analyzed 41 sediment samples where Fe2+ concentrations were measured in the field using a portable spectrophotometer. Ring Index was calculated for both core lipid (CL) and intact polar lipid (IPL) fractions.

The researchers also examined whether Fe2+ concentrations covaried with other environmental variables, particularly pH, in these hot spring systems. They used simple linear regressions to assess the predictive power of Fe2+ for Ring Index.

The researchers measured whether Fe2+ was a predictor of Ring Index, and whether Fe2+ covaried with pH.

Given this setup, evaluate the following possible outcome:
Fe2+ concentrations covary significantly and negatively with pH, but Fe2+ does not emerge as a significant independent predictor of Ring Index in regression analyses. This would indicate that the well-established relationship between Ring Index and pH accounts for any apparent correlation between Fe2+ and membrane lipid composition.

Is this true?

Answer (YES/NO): NO